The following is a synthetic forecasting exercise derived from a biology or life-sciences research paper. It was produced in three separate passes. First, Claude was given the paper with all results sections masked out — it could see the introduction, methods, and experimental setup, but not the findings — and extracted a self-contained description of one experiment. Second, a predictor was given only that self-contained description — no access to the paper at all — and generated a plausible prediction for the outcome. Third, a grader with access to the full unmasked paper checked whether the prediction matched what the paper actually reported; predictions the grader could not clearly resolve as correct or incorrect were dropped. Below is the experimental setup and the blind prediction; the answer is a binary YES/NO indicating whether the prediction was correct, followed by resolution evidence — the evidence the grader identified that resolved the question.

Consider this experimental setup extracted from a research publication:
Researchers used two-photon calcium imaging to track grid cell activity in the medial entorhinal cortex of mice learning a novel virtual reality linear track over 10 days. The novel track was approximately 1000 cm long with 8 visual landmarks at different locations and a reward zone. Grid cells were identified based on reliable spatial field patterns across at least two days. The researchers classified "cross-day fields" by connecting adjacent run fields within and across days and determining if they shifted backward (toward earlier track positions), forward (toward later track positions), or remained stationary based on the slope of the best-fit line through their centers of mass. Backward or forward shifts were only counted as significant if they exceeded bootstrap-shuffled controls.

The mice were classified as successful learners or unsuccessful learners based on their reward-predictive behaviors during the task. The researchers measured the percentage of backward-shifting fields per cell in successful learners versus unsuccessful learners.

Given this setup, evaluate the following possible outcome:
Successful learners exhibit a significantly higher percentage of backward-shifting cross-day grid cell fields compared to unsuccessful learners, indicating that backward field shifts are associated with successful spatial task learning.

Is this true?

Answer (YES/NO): YES